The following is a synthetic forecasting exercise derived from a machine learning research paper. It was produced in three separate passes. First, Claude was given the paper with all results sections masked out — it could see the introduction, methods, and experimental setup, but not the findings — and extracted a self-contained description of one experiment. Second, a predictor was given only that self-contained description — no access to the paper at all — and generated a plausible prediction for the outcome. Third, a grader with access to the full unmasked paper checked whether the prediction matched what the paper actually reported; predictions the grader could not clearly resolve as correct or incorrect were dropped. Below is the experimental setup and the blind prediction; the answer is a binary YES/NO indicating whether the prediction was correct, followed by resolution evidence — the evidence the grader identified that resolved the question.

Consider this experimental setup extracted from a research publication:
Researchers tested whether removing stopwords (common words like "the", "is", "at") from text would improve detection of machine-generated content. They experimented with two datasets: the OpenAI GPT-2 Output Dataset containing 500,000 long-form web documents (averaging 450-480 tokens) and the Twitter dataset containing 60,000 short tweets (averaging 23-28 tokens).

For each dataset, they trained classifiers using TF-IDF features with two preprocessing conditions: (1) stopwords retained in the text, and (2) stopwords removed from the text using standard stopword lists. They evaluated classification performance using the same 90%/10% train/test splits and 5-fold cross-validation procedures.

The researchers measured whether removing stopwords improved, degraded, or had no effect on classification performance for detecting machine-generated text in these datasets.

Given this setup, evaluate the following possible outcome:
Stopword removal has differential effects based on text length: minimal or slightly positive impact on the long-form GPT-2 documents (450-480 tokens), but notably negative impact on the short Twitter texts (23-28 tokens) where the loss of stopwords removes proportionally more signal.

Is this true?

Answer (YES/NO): NO